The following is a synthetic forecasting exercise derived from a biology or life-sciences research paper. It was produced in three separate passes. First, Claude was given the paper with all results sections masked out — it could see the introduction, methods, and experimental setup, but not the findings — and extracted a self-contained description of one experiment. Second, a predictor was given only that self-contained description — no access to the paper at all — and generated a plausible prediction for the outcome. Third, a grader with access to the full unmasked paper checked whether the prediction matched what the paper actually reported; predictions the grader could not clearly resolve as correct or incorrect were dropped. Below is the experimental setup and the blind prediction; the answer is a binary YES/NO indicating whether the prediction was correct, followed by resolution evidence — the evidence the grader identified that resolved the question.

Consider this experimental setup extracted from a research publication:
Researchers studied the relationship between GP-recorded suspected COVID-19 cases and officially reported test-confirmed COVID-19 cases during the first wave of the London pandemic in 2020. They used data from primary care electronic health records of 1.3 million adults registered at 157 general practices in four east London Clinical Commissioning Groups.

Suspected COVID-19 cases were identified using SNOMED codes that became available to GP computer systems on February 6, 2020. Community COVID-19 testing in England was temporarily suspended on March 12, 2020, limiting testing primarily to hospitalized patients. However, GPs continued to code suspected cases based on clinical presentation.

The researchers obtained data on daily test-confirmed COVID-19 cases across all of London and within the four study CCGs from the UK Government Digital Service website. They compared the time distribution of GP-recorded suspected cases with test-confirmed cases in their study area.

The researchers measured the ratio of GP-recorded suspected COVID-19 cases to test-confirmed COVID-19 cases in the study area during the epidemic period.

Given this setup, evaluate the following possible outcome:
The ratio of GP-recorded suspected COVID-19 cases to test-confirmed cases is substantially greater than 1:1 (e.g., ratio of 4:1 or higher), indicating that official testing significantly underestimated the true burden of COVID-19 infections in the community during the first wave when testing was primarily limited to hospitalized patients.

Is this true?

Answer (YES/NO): NO